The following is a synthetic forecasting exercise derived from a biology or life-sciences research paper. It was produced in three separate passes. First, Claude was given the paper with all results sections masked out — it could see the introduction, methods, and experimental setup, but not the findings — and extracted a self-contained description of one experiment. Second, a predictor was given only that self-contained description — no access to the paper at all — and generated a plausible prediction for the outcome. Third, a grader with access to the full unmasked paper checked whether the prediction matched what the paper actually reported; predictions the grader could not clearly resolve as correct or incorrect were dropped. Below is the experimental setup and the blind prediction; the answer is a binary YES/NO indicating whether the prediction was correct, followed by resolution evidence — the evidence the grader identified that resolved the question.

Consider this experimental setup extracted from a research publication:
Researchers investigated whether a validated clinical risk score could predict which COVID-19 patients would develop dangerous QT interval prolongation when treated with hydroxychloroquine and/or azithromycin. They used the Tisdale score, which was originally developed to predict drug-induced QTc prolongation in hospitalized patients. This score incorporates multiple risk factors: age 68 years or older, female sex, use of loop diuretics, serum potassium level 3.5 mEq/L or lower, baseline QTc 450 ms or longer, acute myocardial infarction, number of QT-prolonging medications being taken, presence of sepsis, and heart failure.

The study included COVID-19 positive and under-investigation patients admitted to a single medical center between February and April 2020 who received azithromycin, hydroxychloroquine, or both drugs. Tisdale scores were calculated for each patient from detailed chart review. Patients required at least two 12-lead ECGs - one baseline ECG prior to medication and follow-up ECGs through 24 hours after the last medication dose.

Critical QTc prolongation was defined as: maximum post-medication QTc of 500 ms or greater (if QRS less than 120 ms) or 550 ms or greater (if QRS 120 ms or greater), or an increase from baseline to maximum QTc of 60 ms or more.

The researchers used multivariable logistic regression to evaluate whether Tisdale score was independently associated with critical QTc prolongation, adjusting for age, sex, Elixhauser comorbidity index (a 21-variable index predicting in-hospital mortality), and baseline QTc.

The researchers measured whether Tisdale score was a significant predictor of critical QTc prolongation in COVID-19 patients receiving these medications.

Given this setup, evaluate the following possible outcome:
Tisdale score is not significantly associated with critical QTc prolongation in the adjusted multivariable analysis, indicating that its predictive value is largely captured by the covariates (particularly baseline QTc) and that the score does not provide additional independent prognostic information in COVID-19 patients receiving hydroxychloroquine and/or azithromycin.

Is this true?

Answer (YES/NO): NO